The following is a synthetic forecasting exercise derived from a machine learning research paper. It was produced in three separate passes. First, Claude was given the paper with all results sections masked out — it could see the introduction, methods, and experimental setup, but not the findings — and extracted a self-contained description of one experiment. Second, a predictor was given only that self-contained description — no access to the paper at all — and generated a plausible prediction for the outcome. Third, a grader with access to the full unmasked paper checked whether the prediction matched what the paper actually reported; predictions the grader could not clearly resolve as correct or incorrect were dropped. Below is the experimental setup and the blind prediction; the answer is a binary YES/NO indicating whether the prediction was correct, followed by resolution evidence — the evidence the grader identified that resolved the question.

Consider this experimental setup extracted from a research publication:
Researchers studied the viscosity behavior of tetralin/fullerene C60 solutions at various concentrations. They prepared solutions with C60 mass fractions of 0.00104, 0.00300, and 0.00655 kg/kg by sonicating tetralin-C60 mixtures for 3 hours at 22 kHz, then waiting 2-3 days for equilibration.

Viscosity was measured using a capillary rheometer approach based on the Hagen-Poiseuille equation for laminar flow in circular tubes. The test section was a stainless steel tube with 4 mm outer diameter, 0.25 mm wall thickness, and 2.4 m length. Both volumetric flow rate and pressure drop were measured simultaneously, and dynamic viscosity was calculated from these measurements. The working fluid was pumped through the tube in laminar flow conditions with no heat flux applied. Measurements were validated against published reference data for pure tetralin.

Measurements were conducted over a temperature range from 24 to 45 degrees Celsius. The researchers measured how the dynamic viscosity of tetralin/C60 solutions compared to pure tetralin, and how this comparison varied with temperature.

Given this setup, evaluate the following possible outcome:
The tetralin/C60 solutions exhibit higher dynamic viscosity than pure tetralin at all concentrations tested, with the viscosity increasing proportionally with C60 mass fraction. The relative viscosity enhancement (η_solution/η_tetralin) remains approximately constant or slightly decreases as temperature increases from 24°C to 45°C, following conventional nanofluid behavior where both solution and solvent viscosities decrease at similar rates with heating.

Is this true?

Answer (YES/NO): NO